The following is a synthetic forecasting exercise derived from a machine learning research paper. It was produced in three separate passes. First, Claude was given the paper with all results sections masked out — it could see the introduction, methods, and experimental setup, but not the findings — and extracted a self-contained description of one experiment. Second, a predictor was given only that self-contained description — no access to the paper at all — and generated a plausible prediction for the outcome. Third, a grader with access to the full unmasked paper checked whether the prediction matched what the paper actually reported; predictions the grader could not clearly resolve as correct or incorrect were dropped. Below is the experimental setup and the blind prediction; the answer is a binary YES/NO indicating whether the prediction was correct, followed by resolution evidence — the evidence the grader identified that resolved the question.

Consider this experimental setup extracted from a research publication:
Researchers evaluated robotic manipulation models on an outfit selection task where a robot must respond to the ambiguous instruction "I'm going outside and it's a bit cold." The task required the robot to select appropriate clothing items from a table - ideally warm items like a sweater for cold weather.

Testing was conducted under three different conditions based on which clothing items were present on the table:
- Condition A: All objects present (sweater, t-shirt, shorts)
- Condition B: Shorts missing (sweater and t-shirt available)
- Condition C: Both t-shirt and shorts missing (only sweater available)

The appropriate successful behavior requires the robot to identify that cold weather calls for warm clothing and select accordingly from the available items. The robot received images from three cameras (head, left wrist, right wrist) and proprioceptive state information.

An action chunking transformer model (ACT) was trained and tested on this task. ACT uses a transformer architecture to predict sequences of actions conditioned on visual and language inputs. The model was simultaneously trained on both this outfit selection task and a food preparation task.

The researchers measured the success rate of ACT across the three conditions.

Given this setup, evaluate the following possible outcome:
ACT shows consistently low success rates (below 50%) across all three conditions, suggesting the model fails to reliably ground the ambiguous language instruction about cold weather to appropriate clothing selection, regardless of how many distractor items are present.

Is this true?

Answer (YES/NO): NO